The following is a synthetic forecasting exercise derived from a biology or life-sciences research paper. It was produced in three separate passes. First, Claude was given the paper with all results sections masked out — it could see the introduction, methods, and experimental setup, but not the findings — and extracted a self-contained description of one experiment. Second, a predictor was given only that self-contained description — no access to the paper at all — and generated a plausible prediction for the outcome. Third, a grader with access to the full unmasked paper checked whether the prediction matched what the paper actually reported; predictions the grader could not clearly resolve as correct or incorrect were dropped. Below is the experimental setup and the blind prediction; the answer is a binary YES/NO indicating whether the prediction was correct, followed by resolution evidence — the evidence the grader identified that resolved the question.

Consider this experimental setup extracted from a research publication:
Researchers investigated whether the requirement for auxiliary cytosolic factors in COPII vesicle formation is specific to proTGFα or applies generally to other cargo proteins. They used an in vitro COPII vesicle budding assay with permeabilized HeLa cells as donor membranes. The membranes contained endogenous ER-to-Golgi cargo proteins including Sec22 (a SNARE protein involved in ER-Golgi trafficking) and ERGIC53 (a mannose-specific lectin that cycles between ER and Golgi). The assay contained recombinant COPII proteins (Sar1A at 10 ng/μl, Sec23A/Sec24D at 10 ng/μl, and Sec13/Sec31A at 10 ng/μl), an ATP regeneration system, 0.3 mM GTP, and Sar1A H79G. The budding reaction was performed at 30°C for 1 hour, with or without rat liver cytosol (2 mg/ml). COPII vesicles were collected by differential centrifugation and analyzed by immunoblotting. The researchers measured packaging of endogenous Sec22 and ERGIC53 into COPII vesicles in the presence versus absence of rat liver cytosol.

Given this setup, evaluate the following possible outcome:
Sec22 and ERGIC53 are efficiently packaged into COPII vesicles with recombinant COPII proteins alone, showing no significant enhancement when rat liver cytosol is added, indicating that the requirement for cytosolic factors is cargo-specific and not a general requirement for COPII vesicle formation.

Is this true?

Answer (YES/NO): NO